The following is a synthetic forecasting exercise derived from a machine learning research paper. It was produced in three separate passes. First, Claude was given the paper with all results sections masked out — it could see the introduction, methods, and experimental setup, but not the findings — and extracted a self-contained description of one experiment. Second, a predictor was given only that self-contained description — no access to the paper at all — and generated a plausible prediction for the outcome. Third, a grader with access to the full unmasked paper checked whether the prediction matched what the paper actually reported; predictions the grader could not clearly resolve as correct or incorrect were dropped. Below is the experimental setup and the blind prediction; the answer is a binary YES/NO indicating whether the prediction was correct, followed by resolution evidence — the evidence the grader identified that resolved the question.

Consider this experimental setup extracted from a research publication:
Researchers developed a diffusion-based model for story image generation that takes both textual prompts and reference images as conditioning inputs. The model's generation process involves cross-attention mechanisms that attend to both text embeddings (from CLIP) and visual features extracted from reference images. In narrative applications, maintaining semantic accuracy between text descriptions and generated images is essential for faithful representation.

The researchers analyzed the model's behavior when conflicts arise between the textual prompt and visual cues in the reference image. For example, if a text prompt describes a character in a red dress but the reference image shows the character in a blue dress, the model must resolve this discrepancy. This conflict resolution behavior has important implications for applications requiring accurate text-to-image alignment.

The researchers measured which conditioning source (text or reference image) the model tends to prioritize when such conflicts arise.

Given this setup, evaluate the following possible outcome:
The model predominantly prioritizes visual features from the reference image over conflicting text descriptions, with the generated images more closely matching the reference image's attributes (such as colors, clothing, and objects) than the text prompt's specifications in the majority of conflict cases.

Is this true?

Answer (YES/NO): YES